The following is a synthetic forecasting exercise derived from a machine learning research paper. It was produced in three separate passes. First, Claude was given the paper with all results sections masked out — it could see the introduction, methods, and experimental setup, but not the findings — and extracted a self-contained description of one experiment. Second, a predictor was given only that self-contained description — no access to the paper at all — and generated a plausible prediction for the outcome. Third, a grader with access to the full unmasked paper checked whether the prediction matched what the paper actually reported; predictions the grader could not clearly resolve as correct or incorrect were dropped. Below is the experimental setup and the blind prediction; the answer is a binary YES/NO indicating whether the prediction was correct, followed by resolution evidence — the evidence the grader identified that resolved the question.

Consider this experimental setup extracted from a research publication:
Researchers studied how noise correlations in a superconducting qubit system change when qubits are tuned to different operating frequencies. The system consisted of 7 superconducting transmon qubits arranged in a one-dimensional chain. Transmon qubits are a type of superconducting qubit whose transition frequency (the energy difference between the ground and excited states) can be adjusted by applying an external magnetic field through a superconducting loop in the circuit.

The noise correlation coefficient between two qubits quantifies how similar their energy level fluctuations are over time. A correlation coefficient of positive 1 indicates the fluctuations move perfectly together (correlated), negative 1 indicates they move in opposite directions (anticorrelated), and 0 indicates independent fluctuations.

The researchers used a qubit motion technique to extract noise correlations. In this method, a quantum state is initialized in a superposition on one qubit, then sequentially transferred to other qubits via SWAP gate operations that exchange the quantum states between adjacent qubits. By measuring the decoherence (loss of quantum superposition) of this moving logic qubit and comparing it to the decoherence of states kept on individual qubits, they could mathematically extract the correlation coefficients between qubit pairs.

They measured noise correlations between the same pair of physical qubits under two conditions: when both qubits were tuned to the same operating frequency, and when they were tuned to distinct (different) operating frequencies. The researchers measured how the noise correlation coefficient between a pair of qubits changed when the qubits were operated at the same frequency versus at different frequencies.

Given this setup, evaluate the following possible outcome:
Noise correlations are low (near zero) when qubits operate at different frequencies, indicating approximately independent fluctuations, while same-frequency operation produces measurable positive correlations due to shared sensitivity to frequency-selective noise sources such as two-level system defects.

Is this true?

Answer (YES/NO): NO